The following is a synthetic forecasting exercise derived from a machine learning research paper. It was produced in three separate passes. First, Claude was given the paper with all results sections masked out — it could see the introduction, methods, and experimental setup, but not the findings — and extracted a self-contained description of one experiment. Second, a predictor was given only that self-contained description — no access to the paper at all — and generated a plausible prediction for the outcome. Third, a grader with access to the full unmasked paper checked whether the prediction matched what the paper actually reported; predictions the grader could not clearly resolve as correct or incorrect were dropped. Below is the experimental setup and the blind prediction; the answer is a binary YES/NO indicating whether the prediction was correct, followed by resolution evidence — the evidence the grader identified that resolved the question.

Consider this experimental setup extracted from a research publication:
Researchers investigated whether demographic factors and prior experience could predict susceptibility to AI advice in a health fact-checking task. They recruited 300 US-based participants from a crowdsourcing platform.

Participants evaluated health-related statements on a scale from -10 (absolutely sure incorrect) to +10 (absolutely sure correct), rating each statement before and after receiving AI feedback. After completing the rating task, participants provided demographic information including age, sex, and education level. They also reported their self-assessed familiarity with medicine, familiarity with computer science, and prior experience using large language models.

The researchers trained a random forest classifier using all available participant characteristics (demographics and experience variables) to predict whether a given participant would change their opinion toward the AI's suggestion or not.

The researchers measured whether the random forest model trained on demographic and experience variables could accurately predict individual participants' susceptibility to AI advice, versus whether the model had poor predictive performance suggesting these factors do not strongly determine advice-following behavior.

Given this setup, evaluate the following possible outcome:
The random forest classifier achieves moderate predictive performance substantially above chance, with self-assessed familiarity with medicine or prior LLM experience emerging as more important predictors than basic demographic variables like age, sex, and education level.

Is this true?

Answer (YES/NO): NO